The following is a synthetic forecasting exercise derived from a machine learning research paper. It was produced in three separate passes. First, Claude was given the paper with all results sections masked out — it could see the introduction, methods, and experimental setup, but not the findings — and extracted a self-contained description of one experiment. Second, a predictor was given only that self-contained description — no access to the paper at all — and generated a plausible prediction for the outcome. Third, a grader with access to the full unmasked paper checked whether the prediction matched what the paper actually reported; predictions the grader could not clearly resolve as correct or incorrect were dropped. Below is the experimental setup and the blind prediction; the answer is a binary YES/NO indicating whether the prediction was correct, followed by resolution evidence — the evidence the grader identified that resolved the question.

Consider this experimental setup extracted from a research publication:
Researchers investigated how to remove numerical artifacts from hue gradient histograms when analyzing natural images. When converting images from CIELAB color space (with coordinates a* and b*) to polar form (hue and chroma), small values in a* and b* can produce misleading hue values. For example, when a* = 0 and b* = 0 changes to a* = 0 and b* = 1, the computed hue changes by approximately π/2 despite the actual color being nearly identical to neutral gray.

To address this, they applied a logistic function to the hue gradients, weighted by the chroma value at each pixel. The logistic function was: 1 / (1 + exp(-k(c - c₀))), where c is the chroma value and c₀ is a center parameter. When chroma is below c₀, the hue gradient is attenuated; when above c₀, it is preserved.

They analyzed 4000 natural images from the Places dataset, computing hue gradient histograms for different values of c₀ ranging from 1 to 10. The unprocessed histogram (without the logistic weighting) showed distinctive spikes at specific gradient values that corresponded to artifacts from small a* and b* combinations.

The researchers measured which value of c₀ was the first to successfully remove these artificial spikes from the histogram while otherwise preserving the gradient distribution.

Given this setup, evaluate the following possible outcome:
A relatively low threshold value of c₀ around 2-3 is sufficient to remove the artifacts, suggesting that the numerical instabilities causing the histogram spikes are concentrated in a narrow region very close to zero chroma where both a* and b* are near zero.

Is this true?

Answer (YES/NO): NO